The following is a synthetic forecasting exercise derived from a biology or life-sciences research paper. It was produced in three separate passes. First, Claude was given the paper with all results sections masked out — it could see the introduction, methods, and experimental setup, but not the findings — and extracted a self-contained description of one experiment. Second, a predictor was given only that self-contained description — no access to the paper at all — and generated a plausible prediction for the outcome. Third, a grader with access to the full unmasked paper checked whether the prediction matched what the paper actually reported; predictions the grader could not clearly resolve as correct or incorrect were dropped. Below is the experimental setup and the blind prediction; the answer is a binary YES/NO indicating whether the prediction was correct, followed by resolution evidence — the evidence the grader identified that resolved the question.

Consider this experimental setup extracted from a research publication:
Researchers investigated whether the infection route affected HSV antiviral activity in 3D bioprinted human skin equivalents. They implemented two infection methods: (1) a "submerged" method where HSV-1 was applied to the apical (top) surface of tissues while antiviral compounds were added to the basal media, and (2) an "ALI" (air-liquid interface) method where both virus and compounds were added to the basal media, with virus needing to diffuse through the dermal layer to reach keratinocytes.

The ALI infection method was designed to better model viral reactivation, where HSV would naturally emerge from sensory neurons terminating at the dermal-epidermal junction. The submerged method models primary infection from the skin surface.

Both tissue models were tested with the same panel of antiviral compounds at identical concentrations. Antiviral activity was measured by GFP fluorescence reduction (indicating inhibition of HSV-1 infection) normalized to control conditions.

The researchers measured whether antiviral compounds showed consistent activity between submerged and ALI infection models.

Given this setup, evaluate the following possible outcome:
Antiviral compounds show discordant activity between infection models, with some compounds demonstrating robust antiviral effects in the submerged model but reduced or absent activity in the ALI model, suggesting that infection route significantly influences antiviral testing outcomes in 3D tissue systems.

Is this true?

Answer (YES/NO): YES